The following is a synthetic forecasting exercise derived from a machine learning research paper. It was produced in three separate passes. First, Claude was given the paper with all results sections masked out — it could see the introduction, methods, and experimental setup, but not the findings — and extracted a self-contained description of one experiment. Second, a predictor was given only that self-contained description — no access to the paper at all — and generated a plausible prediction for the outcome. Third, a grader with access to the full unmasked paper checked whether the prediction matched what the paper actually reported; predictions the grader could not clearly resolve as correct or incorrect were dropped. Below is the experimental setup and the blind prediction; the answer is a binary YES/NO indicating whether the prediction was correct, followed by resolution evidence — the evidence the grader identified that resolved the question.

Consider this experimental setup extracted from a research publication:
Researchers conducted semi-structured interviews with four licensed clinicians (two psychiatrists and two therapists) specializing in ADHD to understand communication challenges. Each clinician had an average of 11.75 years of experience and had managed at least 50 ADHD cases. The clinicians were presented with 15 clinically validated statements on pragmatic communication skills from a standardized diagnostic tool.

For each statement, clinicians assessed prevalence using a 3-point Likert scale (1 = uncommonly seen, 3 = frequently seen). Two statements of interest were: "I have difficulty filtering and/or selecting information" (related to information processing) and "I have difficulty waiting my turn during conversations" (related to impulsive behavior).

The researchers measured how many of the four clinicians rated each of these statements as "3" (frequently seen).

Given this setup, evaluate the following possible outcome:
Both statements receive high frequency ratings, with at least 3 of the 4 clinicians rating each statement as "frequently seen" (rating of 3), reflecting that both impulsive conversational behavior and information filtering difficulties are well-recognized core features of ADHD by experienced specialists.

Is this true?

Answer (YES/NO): YES